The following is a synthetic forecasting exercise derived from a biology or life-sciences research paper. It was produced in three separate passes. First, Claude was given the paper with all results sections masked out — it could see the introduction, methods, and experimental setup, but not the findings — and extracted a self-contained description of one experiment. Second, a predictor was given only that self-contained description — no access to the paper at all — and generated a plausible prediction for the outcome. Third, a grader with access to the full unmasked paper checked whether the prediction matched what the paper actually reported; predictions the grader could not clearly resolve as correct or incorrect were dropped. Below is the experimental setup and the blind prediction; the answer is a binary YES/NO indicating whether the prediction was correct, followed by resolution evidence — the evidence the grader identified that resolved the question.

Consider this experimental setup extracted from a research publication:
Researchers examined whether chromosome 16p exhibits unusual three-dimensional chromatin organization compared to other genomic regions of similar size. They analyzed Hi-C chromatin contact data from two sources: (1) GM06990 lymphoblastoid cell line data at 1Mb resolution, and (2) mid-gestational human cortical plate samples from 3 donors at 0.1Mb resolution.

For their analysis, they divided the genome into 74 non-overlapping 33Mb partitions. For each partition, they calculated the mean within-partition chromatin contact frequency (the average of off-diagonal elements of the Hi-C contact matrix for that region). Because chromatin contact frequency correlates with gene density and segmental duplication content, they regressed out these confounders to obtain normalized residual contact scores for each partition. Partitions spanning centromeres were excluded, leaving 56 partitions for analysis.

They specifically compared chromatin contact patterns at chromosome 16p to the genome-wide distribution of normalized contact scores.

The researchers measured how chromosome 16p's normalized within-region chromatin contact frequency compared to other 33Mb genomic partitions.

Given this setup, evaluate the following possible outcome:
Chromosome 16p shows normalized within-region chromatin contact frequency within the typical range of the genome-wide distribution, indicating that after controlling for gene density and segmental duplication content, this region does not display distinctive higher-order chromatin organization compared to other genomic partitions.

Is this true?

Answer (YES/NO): NO